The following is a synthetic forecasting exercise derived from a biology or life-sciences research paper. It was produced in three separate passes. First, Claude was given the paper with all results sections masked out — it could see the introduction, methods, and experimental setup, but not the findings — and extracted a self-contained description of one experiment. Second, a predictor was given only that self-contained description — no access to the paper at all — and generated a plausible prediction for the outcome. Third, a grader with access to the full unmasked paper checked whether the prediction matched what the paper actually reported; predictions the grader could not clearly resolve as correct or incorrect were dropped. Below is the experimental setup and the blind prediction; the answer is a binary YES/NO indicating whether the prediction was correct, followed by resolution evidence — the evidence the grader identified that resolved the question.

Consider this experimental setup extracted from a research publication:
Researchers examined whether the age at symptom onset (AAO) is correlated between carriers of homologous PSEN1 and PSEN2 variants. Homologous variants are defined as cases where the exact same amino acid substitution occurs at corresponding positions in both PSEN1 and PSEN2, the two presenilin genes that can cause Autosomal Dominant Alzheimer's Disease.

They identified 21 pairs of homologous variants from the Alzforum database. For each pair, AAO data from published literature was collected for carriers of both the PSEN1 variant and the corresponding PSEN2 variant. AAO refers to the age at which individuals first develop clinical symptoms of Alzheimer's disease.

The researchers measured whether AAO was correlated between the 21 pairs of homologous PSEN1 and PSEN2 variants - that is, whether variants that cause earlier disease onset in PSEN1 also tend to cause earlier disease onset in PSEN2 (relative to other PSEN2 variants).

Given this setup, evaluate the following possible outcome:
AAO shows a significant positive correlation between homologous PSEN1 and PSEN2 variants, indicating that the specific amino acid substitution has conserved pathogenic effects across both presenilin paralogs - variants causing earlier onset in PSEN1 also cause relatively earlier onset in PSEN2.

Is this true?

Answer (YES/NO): YES